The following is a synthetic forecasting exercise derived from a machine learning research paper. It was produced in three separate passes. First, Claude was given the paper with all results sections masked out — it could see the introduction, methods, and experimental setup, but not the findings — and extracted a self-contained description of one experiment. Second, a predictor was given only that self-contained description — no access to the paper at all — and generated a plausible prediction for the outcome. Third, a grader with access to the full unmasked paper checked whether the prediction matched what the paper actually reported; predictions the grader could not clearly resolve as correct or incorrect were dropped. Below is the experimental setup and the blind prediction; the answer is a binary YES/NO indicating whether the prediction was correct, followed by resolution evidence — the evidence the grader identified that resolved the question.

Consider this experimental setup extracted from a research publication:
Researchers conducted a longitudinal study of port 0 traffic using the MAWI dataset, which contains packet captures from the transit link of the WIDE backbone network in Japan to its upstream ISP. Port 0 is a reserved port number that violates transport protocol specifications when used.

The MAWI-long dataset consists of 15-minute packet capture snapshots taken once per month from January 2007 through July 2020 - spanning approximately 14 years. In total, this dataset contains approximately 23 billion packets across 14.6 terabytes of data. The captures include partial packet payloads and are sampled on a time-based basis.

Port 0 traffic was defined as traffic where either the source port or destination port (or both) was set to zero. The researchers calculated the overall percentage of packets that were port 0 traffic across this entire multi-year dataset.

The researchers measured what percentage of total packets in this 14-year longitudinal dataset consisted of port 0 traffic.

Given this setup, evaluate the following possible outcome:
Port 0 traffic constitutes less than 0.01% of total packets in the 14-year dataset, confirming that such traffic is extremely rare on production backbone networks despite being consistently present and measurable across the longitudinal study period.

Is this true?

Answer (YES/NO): YES